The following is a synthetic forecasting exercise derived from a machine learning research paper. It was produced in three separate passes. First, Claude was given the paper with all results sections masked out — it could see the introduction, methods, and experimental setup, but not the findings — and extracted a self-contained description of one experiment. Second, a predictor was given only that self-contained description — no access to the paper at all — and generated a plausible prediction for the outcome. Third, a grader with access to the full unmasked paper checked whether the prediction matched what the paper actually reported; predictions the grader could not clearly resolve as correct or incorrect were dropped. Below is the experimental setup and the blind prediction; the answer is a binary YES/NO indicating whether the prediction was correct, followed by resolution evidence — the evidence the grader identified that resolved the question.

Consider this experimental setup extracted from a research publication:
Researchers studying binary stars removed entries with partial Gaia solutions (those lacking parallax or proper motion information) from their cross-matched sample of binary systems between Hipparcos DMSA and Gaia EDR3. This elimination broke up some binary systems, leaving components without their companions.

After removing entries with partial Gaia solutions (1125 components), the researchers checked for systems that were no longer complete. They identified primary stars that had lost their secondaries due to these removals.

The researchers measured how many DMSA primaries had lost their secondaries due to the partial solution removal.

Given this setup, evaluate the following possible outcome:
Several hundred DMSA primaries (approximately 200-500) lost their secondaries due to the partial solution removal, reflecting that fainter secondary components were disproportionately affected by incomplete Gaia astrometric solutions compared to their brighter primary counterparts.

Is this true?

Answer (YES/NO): NO